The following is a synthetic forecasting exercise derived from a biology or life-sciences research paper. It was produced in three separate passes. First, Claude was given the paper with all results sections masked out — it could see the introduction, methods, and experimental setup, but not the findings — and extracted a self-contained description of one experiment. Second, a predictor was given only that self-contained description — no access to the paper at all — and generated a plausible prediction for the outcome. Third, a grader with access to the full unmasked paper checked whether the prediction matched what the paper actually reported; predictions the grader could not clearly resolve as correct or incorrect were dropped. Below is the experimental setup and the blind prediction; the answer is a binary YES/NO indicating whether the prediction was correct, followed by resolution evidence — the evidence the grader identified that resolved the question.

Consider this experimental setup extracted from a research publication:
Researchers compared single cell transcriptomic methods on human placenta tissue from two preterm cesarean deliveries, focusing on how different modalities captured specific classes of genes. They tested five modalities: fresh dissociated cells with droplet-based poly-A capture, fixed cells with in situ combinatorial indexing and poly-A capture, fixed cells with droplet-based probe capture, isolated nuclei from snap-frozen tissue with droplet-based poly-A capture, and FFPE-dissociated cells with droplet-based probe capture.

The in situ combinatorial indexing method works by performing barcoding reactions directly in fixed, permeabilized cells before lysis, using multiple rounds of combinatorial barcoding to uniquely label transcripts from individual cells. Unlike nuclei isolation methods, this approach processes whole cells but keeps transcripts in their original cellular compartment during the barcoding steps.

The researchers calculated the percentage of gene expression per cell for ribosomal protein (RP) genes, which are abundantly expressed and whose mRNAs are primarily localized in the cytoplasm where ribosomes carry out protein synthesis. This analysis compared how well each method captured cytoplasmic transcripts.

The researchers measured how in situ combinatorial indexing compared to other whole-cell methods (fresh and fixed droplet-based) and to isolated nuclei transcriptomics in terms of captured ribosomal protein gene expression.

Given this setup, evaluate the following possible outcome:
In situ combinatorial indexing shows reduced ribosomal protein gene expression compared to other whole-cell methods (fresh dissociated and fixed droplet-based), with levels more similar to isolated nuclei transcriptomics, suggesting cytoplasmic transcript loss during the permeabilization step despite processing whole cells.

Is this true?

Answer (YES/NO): YES